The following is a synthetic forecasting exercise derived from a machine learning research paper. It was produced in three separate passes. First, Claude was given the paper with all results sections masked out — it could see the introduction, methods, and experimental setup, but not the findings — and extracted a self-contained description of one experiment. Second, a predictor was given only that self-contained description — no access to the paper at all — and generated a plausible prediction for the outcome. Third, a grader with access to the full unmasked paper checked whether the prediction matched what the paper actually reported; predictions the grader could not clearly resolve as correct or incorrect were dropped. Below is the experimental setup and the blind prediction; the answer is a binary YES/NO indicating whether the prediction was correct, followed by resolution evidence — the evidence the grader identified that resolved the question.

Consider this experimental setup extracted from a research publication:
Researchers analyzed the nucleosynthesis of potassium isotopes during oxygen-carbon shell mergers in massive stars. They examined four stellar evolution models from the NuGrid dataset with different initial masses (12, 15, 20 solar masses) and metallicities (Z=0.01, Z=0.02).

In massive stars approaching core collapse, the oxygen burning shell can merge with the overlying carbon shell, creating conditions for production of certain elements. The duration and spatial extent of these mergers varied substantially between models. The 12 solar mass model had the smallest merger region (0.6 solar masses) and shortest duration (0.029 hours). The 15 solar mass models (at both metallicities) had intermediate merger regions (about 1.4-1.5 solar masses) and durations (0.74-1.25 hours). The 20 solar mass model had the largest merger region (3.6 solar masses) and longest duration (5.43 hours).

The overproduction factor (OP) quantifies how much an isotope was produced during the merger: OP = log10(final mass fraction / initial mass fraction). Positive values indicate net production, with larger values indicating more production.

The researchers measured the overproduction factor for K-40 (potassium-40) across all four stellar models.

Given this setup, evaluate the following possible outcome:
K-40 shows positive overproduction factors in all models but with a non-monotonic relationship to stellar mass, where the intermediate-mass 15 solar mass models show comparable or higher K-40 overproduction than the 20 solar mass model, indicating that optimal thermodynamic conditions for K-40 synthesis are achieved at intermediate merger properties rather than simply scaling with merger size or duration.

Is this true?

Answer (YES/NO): YES